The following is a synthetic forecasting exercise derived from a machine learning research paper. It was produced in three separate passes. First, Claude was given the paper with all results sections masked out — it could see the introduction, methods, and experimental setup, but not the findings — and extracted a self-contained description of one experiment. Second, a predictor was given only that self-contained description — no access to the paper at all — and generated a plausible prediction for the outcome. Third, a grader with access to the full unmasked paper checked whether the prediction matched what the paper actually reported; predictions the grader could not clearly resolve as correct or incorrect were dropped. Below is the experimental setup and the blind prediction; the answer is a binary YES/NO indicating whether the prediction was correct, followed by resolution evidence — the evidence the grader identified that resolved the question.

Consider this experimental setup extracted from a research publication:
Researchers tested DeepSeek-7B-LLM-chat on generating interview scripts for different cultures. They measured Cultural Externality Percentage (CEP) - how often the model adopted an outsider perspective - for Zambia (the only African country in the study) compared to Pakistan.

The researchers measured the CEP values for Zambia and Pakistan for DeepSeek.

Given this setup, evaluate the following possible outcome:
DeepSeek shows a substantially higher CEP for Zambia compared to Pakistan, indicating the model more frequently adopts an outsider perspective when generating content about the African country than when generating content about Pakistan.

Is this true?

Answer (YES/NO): NO